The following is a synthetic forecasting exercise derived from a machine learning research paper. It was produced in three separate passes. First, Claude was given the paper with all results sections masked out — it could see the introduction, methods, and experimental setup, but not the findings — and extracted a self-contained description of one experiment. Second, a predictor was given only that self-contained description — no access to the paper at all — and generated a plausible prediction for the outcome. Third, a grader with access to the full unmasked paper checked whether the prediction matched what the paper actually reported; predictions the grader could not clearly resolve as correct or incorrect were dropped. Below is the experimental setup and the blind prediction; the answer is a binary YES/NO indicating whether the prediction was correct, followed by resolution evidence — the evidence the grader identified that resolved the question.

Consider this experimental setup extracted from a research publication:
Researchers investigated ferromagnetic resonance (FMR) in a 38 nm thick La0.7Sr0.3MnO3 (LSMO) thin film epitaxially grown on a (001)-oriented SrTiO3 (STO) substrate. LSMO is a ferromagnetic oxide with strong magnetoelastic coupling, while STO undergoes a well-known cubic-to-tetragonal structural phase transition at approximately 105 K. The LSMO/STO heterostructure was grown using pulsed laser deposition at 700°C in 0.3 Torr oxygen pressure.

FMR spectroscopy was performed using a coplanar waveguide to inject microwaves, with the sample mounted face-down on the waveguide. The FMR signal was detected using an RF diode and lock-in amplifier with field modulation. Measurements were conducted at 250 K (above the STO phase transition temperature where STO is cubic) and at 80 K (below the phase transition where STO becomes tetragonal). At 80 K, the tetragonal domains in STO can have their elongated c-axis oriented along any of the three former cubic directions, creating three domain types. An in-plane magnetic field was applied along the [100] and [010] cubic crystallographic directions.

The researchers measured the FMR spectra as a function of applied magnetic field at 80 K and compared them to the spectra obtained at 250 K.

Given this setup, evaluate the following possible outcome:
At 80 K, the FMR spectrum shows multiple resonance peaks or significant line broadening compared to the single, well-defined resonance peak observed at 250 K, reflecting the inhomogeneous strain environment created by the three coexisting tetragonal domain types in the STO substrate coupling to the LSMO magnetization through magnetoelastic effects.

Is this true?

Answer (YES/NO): YES